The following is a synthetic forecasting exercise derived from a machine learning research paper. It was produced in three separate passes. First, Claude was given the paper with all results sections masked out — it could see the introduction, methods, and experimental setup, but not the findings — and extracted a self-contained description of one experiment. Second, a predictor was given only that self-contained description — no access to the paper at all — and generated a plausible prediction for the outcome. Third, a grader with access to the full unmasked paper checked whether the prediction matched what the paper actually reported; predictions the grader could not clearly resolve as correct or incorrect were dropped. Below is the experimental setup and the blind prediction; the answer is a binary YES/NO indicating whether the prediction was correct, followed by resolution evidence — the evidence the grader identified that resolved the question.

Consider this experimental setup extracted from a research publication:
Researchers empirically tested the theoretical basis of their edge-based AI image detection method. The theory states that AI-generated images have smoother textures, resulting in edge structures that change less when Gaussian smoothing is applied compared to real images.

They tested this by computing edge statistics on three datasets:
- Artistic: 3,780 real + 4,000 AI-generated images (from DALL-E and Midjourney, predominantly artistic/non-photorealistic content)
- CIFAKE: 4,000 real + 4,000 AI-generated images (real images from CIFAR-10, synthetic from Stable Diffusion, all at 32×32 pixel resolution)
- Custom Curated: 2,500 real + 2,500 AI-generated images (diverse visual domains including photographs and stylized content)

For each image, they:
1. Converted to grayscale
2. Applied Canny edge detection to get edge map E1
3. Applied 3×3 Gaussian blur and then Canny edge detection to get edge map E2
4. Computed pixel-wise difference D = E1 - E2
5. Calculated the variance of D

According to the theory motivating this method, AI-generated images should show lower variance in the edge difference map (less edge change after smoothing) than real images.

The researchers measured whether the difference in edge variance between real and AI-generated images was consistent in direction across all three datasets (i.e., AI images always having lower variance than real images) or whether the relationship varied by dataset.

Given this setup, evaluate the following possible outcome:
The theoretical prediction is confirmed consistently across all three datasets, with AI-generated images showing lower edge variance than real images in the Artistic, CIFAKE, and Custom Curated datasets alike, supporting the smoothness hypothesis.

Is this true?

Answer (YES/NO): NO